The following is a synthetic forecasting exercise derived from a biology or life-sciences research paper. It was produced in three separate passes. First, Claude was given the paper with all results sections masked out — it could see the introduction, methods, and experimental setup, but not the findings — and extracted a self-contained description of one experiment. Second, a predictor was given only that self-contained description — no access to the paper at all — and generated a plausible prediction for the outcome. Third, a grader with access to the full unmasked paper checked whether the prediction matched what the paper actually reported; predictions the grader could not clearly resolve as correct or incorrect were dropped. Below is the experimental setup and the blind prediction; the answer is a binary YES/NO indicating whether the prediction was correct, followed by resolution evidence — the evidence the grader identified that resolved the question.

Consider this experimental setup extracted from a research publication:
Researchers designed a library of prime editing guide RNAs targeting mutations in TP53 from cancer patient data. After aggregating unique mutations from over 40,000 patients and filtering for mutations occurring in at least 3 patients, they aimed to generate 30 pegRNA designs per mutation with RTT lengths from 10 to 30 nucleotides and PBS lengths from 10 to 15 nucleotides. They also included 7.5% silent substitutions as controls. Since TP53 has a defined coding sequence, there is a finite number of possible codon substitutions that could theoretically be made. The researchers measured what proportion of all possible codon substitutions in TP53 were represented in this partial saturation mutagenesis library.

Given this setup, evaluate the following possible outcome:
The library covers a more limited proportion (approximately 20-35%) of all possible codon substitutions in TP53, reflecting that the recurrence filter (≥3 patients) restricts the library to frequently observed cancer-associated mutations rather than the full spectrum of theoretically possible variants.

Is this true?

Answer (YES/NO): NO